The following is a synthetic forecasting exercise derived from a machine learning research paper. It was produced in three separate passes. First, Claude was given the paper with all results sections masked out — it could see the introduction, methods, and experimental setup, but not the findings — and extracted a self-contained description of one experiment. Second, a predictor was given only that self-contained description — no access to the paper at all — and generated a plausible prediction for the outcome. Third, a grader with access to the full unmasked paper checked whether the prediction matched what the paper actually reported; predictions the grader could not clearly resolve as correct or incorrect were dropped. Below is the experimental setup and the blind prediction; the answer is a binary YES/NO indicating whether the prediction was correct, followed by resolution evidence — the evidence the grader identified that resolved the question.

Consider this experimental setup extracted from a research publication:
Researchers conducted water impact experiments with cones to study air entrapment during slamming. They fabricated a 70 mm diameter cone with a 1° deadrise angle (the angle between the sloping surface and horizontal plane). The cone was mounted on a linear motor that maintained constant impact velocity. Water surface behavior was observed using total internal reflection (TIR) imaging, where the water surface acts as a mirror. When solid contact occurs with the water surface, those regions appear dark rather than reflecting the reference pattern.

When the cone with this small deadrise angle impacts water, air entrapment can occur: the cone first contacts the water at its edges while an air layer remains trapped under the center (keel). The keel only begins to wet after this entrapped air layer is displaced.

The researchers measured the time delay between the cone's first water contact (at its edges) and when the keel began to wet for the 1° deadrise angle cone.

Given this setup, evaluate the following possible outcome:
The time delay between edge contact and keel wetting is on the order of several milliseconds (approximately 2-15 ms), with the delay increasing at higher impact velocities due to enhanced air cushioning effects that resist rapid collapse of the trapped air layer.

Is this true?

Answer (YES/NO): NO